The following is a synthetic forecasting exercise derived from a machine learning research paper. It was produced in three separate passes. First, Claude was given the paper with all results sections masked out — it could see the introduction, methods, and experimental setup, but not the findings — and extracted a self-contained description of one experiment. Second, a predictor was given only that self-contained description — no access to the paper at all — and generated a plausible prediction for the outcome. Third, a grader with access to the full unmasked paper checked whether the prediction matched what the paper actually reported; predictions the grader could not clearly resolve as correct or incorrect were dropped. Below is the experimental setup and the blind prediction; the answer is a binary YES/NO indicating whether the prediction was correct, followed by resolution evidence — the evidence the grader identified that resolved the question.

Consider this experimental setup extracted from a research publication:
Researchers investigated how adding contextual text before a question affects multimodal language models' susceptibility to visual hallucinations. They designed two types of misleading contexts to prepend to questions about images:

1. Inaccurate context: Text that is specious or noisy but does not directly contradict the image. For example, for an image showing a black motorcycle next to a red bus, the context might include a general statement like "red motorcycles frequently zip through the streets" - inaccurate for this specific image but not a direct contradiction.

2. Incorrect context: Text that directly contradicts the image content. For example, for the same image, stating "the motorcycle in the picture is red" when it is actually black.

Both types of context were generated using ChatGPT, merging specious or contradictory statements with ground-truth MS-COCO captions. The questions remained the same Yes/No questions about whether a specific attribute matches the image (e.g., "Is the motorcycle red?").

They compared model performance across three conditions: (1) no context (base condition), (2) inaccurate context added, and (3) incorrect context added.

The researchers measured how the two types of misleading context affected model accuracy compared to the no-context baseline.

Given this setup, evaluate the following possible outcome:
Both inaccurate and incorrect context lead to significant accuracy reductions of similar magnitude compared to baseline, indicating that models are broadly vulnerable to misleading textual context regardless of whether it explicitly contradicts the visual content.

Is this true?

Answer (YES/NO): NO